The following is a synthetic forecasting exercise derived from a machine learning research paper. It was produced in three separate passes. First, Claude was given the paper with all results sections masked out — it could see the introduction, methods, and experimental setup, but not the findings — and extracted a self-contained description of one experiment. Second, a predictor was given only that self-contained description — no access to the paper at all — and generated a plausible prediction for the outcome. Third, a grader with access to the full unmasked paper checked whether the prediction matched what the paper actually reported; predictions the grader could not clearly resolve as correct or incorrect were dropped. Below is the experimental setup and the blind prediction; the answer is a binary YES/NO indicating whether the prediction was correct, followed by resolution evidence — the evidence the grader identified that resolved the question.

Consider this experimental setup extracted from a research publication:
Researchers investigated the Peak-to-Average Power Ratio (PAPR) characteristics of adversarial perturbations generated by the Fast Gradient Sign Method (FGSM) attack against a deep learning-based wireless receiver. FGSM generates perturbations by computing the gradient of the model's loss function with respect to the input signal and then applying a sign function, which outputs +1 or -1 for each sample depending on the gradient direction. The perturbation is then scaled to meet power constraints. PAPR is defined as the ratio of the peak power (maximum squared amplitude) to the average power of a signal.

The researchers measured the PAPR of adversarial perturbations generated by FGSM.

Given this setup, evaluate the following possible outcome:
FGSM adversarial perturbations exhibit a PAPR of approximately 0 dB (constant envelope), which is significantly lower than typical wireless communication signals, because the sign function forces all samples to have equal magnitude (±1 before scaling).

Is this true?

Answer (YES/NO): YES